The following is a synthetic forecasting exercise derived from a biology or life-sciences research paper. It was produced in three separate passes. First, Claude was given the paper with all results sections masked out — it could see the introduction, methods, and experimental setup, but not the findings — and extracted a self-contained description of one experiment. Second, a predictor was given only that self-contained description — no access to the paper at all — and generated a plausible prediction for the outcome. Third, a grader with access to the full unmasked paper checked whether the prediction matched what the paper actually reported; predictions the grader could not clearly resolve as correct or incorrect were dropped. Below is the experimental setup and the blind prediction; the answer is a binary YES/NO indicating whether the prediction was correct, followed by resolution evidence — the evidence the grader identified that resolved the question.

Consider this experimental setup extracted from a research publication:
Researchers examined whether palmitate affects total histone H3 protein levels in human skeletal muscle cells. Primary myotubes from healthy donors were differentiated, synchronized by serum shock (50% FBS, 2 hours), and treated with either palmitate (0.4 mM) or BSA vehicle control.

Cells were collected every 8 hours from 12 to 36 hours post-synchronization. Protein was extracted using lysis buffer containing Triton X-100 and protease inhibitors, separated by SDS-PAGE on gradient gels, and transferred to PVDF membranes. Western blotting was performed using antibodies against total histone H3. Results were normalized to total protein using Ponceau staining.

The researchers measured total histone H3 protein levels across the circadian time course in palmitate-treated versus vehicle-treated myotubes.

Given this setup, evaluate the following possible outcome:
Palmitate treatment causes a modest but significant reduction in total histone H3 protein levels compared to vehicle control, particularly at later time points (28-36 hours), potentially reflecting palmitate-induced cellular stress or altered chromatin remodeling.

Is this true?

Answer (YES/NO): NO